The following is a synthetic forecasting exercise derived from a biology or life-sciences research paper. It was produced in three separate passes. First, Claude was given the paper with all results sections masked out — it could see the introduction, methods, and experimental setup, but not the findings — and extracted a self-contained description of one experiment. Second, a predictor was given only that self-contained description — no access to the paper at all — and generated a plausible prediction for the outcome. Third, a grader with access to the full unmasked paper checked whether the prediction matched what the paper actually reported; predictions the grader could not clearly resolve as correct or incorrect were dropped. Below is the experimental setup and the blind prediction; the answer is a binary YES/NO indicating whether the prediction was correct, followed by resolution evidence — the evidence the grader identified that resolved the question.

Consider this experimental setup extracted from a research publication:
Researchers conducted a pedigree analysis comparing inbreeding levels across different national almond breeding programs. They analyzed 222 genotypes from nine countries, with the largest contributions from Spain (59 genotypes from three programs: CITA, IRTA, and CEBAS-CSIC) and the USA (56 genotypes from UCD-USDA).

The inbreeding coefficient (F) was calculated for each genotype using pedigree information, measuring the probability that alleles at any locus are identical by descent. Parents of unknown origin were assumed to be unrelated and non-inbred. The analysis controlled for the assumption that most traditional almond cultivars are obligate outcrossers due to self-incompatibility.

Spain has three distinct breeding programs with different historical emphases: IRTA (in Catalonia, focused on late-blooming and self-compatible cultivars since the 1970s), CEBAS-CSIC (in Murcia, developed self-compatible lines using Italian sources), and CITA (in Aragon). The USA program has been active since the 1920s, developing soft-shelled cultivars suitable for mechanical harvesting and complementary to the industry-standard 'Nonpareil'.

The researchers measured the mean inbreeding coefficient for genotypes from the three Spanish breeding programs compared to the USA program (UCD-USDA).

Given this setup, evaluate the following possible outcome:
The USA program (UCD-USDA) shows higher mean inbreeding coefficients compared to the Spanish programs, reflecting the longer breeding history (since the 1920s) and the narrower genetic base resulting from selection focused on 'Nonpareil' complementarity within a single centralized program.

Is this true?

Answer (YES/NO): YES